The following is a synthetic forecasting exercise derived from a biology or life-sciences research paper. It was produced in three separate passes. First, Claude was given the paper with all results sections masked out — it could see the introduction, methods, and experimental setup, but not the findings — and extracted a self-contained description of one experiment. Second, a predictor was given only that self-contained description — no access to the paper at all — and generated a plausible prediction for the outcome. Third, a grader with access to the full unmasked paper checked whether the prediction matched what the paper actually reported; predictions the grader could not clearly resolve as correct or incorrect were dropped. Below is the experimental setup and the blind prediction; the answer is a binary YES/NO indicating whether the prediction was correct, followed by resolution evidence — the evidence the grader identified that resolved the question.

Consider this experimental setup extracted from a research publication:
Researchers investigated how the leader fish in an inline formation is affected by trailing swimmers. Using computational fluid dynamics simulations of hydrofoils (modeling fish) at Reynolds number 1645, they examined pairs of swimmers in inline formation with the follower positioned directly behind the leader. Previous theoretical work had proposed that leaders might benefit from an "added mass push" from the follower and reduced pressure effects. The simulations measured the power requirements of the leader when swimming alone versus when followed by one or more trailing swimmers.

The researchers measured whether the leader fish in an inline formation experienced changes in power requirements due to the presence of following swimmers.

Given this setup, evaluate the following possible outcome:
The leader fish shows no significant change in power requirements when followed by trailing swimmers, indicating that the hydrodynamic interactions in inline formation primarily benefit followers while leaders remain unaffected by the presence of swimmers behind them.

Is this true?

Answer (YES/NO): YES